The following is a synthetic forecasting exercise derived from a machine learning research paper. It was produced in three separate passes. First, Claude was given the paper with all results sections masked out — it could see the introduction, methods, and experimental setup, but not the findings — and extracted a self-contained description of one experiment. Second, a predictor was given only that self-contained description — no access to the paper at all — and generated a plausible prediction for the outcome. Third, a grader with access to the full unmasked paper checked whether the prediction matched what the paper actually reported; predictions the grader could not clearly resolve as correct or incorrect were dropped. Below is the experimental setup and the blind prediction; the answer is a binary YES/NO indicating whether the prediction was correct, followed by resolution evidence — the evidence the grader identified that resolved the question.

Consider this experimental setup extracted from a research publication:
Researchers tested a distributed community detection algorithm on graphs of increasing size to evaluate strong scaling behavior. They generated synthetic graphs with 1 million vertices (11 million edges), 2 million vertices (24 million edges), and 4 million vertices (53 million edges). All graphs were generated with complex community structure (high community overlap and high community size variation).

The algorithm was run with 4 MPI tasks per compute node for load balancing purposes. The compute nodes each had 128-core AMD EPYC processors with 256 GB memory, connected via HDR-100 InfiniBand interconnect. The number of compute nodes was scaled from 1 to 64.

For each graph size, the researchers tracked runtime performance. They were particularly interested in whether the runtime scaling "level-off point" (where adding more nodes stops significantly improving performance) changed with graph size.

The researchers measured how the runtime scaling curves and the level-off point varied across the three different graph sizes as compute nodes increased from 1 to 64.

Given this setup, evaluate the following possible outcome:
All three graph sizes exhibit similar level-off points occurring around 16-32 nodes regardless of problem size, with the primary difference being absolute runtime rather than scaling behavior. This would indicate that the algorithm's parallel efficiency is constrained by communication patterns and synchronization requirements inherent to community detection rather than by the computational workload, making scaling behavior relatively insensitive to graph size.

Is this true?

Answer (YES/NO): NO